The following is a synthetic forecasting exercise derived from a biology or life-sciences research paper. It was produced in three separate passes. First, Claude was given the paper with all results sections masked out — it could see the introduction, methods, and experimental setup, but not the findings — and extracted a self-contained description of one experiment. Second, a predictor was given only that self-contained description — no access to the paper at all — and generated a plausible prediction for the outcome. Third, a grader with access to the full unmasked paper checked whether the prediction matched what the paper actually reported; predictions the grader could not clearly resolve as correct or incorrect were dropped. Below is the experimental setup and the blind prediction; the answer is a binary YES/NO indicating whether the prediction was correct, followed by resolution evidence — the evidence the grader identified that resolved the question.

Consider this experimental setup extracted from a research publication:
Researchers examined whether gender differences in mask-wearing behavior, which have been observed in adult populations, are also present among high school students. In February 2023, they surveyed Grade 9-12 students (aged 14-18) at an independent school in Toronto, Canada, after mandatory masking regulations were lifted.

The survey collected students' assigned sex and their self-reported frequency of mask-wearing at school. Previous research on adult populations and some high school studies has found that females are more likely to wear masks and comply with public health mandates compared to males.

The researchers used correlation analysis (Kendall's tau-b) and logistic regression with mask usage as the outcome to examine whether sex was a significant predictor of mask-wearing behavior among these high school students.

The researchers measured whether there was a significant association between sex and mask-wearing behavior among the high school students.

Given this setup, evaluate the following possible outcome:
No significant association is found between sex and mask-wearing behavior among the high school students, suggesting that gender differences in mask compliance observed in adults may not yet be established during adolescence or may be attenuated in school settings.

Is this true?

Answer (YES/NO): YES